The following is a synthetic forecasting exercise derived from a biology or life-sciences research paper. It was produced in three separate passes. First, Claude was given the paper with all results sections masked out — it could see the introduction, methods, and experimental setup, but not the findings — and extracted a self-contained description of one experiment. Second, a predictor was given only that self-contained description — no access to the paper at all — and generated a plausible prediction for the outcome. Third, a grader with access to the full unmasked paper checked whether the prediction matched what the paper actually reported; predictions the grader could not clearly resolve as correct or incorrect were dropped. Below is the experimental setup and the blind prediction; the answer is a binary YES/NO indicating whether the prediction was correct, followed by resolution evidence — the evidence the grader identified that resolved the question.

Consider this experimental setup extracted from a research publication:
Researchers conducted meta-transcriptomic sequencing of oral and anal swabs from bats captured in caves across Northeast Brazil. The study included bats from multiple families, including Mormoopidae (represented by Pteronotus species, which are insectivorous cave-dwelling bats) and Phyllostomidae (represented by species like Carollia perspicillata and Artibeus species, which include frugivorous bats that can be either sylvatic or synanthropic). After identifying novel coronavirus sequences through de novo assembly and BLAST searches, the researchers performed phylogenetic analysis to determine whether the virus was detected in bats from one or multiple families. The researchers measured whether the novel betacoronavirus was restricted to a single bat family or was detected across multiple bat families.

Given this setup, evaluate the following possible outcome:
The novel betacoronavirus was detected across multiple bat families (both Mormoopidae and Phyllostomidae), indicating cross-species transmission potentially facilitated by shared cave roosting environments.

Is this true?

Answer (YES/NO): YES